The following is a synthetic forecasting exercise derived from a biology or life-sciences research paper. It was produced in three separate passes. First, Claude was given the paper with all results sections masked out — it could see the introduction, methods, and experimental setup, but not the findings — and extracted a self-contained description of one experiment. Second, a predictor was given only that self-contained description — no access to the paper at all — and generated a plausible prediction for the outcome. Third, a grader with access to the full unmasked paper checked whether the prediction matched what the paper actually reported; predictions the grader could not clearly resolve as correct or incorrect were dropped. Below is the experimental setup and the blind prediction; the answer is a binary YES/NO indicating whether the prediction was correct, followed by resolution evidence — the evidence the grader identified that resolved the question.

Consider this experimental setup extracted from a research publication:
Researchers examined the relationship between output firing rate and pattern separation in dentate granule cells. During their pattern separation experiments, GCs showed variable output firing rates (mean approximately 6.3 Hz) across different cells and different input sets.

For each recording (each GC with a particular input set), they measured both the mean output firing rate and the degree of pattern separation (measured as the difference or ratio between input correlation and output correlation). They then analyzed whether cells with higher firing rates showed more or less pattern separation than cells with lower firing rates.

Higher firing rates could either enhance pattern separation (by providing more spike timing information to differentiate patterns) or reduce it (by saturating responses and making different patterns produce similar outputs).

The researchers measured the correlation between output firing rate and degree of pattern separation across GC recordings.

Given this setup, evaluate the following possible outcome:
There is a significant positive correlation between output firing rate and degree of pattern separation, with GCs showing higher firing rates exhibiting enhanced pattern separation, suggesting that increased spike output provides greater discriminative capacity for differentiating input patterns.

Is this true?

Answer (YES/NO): NO